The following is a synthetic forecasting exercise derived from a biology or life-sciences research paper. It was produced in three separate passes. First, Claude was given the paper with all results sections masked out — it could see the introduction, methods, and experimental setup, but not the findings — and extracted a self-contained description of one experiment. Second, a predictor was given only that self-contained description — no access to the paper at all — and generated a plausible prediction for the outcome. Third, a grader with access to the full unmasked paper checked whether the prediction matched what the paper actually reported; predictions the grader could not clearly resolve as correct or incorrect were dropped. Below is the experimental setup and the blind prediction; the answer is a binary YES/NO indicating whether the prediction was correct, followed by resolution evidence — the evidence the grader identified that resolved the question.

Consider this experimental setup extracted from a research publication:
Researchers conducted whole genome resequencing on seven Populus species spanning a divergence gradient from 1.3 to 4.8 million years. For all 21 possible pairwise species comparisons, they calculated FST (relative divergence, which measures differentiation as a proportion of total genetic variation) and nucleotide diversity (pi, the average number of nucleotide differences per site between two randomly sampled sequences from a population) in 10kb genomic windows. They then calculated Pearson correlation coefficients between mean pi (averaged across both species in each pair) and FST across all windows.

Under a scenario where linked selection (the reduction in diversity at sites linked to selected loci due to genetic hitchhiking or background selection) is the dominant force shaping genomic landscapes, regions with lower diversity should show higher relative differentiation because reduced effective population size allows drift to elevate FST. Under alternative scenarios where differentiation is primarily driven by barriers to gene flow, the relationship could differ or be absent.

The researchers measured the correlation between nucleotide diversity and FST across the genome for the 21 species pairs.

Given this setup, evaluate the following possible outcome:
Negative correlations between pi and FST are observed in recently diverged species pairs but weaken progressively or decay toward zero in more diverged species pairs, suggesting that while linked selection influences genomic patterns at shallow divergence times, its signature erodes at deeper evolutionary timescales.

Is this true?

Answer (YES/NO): NO